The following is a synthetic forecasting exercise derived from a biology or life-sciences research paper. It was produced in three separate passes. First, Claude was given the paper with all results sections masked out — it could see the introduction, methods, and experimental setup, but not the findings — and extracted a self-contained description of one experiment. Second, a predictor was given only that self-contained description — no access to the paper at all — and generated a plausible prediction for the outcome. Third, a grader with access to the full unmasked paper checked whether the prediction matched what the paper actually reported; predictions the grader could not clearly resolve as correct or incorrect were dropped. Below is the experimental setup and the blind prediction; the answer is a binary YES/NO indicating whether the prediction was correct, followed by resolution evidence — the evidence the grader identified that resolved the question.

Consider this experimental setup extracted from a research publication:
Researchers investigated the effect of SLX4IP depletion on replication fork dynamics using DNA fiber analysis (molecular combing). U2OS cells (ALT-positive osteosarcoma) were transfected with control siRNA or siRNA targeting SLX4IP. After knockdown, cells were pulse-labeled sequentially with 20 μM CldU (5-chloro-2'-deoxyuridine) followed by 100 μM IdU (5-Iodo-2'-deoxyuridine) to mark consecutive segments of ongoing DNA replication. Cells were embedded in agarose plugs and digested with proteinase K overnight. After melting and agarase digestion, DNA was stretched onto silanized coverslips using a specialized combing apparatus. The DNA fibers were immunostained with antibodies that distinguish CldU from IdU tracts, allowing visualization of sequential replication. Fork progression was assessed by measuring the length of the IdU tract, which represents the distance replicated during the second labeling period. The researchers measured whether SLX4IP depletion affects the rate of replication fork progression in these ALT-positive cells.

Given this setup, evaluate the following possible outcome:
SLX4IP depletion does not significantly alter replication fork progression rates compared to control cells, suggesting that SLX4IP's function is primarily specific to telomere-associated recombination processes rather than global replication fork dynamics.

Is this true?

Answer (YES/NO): NO